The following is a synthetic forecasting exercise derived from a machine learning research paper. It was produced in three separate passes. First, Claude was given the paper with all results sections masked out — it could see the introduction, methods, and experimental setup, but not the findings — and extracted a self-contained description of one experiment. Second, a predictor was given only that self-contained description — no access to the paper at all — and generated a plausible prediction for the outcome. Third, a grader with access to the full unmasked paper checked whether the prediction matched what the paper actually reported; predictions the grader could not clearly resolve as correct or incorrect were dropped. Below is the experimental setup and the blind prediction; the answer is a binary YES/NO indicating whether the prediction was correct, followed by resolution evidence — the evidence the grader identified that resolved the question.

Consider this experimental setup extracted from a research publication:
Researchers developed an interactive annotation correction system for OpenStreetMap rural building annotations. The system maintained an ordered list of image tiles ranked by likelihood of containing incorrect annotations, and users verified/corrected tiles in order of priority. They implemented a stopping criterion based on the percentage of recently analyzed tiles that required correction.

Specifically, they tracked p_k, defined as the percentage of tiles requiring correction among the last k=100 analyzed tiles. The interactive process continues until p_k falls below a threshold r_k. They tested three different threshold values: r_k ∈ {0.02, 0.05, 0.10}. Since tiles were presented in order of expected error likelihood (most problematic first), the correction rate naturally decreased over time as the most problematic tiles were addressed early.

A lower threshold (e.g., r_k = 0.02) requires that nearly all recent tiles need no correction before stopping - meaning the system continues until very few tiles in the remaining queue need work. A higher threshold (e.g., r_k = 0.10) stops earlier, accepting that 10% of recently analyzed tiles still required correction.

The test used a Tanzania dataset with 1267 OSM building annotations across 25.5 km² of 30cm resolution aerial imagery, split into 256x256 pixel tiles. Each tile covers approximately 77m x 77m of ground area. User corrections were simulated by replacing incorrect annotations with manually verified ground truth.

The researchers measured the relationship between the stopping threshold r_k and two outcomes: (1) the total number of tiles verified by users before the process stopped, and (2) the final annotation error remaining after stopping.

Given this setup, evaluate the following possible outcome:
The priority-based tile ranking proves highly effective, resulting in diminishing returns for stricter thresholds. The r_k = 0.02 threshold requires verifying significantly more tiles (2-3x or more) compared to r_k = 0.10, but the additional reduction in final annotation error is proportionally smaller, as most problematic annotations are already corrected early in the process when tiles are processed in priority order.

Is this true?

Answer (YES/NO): NO